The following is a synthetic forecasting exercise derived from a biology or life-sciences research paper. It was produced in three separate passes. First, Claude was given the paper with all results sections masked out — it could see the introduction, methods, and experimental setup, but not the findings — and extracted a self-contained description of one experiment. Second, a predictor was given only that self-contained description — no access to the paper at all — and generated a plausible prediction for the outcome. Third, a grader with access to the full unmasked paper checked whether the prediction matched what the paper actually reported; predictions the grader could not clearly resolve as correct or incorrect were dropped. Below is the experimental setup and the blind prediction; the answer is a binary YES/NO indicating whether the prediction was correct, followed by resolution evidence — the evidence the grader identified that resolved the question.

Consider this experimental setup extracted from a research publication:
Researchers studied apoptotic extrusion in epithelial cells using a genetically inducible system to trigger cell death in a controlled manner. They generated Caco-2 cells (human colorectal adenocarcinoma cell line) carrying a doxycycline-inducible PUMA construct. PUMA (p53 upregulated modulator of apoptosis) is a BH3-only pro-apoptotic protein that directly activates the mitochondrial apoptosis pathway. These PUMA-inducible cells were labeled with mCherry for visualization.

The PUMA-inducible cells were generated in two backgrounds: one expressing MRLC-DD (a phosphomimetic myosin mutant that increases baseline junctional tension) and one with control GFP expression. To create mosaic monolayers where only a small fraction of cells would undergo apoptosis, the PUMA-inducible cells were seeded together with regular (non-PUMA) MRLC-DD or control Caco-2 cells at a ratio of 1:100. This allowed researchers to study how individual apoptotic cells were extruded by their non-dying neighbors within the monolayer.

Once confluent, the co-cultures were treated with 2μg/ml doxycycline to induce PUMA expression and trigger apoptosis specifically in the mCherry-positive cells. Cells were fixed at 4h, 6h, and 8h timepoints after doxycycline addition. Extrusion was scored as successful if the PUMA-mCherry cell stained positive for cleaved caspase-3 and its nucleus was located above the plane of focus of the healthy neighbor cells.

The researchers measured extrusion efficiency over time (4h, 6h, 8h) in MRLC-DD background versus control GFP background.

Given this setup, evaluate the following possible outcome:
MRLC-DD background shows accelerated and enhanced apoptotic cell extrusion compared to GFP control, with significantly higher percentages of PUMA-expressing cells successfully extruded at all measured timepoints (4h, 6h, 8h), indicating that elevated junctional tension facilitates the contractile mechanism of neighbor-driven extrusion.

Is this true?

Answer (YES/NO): NO